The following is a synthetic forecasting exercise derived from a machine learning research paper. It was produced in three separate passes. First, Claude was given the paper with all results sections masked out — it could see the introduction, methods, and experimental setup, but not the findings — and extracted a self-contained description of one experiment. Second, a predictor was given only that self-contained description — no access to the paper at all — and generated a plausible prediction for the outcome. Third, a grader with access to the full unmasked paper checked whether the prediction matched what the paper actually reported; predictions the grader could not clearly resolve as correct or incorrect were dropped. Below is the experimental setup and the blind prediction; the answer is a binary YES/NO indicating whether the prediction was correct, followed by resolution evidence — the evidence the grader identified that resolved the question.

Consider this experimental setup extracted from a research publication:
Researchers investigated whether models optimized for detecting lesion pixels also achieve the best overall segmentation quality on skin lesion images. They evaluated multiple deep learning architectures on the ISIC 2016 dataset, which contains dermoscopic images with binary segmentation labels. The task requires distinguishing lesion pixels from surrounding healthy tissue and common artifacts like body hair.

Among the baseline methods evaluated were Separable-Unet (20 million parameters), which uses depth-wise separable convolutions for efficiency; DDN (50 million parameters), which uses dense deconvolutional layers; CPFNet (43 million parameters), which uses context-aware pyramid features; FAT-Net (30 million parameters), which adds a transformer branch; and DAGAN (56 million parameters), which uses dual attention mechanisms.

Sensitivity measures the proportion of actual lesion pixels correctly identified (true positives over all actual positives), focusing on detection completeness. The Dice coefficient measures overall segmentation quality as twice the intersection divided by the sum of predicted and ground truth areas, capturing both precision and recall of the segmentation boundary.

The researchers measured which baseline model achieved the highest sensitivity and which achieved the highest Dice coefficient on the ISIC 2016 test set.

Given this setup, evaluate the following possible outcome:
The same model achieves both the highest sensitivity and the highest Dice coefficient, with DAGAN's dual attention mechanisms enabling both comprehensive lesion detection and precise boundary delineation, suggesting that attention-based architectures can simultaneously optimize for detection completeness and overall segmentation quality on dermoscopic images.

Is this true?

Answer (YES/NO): NO